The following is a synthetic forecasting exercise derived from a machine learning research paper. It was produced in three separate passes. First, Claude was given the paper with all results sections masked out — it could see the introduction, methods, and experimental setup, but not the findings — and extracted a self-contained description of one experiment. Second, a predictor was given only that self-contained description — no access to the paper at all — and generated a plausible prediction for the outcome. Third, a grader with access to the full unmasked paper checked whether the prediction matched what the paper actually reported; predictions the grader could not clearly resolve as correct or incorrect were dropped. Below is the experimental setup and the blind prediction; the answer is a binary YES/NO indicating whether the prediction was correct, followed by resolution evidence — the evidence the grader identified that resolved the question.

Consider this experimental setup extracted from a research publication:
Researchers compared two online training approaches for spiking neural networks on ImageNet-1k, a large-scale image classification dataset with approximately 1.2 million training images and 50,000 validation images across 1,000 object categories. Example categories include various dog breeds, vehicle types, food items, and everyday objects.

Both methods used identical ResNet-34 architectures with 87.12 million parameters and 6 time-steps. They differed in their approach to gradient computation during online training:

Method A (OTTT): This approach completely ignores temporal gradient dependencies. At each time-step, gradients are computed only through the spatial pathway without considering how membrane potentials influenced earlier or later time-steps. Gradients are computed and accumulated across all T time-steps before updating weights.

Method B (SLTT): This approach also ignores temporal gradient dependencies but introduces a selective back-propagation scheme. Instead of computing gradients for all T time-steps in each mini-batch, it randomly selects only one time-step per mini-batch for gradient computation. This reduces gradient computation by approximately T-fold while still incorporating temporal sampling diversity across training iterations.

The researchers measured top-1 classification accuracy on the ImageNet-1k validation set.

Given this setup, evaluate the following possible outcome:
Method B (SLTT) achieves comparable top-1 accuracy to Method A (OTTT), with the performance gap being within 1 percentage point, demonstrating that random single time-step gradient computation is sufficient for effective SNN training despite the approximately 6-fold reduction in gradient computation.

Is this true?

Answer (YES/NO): NO